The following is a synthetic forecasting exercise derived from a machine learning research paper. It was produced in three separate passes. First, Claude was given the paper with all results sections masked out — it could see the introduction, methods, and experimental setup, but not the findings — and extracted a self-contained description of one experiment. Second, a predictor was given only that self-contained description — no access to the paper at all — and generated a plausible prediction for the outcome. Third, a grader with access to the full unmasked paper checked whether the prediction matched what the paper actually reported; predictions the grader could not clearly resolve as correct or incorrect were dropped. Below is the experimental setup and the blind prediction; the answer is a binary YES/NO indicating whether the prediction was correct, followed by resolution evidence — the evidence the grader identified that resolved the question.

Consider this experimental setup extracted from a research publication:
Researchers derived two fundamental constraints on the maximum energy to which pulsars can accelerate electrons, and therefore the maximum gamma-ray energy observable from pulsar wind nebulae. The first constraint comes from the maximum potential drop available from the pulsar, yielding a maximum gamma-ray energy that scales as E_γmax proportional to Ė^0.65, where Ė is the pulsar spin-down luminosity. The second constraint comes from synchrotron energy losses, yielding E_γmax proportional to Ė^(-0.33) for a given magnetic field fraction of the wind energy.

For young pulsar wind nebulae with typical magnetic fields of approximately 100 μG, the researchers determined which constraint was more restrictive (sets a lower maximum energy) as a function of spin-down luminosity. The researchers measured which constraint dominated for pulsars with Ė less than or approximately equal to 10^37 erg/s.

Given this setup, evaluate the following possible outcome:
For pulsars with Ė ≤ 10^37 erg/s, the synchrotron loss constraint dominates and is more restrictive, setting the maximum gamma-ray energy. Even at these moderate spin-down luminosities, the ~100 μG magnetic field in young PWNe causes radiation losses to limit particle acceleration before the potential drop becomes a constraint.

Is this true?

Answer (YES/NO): NO